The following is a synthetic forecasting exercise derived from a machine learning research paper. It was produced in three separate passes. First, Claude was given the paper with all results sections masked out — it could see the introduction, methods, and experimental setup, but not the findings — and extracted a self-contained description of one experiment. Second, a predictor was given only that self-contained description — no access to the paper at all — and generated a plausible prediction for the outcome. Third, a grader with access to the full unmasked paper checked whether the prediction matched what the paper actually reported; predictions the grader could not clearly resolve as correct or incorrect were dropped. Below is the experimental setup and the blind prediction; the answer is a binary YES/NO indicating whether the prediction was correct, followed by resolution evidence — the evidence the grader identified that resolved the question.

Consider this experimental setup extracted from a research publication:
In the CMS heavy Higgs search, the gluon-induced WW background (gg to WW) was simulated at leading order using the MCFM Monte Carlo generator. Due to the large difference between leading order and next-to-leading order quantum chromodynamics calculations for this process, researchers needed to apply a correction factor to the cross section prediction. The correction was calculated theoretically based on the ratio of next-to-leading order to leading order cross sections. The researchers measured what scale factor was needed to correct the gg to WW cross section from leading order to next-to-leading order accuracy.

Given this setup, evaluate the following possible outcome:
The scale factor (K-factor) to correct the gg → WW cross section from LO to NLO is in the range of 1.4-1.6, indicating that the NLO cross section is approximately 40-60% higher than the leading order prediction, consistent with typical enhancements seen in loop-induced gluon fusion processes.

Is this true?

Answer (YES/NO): YES